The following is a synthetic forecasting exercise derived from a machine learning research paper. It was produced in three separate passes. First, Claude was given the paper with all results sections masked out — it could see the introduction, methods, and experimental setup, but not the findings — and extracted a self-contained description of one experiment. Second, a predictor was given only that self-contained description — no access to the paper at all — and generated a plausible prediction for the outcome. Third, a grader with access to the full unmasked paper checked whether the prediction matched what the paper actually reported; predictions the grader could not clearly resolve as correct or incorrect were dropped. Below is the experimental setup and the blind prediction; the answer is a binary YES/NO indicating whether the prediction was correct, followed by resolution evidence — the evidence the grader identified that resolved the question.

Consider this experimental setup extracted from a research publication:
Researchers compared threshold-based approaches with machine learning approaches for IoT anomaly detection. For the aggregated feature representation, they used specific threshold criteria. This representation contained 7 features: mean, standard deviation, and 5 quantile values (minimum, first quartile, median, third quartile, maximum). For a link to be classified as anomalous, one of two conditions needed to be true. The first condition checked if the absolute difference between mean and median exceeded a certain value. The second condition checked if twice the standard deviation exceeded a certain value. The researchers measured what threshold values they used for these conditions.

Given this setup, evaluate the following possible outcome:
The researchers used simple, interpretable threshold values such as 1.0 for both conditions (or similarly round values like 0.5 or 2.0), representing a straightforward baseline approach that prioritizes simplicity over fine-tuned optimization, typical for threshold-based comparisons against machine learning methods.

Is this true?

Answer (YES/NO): YES